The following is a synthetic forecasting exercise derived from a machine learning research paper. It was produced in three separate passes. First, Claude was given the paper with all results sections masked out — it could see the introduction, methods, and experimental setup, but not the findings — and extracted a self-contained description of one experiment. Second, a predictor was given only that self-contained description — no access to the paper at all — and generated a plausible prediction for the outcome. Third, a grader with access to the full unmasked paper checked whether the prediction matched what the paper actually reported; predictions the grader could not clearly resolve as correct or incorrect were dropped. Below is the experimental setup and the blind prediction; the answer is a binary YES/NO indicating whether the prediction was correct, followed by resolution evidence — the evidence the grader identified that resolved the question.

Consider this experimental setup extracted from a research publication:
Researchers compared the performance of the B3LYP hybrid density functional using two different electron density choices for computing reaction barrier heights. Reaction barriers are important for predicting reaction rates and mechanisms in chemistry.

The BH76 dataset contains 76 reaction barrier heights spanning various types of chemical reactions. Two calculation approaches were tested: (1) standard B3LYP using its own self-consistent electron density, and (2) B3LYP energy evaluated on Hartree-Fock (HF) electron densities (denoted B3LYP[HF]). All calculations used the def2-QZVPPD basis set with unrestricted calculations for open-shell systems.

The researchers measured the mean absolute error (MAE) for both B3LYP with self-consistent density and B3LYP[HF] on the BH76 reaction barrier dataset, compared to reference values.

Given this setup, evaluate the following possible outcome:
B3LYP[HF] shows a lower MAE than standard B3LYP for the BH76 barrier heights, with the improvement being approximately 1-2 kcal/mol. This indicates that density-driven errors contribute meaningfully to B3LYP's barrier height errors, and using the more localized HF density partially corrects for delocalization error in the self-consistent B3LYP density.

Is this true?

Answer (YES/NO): YES